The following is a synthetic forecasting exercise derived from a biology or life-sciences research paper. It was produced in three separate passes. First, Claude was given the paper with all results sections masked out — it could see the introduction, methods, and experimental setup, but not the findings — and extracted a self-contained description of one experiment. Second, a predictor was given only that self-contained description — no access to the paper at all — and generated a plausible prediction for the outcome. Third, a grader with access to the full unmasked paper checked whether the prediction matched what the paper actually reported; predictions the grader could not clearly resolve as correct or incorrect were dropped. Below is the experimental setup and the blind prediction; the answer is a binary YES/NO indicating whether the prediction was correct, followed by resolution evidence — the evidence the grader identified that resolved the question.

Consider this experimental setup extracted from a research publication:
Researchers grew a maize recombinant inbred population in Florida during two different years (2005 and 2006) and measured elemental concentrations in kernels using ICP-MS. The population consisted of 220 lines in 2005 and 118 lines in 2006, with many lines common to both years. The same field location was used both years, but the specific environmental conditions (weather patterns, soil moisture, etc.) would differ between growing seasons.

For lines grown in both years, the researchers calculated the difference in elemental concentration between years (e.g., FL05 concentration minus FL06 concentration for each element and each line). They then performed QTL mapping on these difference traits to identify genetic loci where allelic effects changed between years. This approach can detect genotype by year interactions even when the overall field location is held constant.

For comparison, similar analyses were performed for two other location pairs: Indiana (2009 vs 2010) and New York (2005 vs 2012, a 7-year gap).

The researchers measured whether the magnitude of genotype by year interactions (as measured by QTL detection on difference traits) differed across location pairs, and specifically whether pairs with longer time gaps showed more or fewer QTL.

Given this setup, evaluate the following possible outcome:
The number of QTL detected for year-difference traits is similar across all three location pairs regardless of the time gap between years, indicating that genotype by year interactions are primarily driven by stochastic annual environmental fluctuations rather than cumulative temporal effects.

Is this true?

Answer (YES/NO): NO